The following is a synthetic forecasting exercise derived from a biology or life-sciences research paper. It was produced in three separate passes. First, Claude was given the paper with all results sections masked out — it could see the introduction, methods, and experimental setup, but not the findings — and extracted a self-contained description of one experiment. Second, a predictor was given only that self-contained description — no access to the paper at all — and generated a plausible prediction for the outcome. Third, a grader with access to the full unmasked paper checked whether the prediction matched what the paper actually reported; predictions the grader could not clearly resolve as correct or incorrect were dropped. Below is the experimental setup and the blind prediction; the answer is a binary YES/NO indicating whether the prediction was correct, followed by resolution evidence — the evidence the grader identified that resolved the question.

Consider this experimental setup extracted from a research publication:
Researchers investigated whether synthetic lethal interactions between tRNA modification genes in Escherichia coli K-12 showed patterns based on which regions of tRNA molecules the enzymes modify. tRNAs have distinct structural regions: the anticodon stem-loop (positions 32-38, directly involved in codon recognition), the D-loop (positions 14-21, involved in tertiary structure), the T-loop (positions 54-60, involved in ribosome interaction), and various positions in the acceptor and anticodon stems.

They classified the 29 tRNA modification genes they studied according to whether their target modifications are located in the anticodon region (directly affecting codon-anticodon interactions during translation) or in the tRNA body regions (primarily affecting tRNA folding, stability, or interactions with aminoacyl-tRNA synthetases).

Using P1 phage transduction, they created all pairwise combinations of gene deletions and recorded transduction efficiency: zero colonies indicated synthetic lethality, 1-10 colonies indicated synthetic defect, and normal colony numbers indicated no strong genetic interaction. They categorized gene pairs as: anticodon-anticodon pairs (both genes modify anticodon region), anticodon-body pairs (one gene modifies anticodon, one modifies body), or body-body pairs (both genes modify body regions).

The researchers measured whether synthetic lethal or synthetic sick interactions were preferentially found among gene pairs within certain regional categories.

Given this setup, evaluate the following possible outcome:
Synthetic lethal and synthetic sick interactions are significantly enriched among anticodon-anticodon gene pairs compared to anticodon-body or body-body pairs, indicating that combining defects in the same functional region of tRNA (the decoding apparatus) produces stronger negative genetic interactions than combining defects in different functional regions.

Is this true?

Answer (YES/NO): YES